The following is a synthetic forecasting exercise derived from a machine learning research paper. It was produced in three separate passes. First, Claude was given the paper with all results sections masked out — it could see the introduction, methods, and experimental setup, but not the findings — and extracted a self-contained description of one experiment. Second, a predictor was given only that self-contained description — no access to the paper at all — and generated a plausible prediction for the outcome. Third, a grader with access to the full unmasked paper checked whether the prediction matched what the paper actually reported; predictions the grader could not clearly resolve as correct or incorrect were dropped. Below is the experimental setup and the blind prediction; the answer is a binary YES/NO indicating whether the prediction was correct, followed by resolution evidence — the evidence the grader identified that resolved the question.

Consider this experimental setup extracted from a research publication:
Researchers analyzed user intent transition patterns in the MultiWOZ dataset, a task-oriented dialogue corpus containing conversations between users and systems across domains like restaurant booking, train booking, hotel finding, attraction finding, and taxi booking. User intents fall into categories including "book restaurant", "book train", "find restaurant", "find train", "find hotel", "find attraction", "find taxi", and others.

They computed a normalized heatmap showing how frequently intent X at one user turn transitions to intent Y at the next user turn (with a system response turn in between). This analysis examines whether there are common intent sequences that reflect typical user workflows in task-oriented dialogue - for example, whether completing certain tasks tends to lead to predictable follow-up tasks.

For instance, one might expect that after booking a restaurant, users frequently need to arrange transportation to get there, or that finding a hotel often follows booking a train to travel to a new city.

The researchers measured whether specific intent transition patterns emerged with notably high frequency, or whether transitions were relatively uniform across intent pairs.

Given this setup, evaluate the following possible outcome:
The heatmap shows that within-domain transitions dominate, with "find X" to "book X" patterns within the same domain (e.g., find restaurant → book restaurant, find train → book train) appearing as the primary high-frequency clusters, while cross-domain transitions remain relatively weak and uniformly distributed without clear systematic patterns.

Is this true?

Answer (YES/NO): NO